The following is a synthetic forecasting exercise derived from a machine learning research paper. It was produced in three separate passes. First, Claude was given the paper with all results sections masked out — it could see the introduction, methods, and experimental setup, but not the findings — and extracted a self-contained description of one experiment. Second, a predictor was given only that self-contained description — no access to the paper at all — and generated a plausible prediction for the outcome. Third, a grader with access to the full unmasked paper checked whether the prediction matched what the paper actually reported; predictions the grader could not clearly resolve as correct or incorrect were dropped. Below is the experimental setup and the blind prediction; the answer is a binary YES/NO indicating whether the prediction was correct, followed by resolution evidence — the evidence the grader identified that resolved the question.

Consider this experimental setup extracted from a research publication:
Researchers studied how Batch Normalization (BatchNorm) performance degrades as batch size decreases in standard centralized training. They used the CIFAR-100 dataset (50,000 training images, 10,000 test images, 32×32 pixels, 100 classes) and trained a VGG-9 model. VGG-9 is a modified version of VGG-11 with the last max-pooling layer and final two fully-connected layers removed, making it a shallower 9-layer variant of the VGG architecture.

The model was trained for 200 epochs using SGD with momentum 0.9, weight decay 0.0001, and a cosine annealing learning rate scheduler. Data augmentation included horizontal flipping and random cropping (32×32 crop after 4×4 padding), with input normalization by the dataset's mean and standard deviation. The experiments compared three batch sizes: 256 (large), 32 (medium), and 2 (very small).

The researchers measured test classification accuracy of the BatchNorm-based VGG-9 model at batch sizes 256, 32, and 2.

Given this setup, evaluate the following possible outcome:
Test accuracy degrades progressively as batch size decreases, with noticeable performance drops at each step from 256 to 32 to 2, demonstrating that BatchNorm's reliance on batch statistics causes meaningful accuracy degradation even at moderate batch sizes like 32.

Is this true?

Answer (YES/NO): NO